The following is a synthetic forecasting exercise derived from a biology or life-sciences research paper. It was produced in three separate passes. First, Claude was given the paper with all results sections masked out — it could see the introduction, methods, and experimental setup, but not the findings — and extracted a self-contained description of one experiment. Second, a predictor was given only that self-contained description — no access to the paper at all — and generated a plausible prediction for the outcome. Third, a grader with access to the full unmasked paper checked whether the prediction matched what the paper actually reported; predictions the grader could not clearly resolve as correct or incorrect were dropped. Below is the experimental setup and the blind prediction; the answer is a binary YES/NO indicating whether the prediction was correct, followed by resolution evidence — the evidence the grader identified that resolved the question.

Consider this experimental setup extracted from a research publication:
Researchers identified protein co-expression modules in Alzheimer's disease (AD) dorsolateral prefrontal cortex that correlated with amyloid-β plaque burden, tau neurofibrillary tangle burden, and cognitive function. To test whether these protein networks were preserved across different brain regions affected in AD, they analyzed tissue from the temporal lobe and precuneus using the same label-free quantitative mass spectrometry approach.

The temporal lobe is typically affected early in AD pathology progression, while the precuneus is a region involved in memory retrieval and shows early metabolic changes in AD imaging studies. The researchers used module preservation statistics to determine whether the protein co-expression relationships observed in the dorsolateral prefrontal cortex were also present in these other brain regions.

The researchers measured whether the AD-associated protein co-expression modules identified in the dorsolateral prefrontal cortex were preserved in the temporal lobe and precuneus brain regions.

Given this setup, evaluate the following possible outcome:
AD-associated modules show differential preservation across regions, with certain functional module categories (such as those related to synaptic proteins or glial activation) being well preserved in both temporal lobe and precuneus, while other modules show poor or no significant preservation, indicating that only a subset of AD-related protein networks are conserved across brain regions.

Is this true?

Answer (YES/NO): NO